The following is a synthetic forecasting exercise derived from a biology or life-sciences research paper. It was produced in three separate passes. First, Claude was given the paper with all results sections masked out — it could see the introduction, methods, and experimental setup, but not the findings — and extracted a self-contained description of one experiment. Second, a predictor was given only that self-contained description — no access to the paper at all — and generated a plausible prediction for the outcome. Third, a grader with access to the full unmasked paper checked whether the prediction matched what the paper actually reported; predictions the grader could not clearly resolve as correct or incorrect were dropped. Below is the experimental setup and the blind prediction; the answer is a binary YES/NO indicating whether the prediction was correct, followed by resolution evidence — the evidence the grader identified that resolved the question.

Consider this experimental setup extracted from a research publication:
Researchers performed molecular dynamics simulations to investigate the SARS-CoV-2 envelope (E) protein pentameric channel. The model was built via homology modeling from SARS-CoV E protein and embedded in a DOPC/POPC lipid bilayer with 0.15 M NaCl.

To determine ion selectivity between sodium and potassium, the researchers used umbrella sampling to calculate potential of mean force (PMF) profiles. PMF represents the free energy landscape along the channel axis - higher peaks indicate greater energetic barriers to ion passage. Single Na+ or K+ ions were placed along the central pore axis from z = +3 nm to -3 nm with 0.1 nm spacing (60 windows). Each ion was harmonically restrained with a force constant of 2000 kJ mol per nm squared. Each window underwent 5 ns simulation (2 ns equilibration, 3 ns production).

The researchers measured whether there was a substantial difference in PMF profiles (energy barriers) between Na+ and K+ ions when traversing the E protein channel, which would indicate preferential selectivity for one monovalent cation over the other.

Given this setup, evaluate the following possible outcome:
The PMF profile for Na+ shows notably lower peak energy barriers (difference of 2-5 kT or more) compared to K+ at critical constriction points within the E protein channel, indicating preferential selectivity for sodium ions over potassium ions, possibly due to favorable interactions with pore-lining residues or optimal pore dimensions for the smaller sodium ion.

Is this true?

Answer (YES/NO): YES